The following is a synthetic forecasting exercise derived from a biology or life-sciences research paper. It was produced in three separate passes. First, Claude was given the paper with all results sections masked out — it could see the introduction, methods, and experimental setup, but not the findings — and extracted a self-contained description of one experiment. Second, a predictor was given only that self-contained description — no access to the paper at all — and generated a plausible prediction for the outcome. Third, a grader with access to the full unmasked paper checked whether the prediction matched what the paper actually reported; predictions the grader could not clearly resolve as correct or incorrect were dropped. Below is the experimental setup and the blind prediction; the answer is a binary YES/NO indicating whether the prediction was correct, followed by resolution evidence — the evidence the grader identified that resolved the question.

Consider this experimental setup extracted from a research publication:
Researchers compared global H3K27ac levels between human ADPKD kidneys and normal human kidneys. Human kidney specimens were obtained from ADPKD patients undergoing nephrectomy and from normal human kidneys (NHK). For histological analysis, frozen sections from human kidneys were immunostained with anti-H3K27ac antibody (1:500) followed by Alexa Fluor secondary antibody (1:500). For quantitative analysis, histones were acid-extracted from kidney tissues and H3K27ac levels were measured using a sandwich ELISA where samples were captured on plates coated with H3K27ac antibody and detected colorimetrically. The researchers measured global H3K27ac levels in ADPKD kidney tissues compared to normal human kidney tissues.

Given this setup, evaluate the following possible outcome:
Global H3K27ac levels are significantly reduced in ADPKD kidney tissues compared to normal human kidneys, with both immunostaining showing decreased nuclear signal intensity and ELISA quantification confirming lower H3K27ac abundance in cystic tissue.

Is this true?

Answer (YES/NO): NO